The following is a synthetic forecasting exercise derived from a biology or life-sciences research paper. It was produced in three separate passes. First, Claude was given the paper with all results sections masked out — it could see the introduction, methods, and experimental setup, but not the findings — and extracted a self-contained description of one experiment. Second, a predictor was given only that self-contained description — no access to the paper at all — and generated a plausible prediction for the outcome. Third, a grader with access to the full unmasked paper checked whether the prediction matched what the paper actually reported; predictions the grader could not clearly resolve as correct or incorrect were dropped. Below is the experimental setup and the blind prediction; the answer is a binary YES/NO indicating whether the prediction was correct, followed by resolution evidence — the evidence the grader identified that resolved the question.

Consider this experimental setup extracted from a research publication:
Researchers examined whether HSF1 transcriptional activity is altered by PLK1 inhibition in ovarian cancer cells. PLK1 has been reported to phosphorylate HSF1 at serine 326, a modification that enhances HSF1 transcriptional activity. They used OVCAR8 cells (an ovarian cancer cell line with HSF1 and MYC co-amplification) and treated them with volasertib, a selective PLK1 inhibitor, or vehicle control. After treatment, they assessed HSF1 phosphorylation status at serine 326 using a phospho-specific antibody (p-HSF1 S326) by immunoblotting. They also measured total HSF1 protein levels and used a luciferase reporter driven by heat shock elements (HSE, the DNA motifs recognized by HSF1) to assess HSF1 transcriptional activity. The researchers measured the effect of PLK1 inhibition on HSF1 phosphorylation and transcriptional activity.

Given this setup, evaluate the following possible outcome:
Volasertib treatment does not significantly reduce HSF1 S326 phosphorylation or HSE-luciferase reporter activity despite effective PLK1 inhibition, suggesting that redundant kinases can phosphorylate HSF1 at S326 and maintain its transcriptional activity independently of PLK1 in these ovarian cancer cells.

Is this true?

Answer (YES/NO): NO